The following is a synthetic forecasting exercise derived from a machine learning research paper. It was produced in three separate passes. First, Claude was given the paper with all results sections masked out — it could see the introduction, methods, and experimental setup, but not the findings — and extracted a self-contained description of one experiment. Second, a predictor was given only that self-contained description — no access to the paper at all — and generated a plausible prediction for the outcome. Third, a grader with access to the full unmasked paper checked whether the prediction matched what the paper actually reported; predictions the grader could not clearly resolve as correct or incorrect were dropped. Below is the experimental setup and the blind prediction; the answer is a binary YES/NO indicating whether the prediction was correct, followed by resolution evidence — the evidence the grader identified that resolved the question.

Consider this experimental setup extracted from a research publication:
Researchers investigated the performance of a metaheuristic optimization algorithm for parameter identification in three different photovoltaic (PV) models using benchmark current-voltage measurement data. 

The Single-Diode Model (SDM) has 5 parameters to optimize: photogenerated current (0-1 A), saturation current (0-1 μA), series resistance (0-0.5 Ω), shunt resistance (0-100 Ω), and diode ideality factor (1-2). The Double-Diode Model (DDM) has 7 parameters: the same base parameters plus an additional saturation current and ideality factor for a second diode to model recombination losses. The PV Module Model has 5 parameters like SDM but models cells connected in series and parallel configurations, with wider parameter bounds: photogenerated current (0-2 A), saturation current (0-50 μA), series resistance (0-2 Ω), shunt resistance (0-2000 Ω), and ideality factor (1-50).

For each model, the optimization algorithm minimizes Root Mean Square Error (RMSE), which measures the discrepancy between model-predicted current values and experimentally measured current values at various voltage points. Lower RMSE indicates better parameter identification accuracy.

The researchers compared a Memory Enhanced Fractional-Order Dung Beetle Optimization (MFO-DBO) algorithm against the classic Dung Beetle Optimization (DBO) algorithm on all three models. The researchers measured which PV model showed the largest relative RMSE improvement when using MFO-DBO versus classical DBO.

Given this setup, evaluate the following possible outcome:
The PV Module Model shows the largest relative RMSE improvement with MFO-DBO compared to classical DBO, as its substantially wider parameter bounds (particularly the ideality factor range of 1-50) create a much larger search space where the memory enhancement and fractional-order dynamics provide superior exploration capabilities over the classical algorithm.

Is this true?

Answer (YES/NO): YES